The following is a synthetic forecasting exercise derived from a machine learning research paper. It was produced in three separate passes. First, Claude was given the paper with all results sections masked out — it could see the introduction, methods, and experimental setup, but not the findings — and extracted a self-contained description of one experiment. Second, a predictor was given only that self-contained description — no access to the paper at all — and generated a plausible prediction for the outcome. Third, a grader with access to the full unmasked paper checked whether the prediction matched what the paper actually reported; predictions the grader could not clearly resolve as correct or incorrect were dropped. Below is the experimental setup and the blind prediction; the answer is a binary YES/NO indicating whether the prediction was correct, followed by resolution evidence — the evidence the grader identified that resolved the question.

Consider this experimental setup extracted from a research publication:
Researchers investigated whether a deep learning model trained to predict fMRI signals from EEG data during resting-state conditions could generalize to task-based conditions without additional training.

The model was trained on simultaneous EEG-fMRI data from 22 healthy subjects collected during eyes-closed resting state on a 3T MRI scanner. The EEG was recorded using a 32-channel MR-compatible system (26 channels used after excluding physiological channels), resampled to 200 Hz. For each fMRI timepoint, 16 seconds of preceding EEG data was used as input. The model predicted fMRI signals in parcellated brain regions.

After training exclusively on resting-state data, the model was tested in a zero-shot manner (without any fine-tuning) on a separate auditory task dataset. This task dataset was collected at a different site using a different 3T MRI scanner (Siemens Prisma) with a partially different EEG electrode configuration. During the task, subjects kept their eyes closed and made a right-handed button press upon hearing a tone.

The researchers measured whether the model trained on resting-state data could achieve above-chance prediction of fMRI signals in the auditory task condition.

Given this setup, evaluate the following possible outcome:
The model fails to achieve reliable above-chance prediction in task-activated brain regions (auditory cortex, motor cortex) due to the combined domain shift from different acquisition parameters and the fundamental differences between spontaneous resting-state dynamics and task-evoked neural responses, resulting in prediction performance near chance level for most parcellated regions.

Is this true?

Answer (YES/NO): NO